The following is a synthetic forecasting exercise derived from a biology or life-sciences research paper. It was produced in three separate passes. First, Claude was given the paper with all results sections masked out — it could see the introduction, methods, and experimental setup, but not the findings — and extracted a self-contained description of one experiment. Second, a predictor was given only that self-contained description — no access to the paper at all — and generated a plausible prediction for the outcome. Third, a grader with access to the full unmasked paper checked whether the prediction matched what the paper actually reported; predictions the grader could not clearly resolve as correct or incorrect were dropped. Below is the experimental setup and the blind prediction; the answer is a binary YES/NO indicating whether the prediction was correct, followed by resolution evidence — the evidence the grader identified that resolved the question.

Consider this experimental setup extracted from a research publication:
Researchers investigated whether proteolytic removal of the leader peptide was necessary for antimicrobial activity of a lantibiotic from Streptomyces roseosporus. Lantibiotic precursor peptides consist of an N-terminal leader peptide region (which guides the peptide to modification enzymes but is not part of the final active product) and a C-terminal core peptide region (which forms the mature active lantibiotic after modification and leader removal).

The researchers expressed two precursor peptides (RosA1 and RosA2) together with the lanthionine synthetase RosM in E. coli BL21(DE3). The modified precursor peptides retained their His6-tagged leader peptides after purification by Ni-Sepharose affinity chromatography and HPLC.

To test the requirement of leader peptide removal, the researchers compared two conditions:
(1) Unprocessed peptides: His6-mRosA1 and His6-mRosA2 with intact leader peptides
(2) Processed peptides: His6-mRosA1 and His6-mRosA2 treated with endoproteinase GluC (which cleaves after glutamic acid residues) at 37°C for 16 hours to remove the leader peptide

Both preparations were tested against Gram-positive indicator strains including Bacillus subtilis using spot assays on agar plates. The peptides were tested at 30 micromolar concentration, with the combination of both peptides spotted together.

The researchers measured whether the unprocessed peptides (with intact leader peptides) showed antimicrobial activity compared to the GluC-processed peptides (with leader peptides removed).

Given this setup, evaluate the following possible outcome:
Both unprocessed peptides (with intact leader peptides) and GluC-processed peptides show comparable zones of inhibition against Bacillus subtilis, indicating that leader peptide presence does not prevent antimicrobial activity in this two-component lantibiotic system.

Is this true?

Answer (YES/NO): NO